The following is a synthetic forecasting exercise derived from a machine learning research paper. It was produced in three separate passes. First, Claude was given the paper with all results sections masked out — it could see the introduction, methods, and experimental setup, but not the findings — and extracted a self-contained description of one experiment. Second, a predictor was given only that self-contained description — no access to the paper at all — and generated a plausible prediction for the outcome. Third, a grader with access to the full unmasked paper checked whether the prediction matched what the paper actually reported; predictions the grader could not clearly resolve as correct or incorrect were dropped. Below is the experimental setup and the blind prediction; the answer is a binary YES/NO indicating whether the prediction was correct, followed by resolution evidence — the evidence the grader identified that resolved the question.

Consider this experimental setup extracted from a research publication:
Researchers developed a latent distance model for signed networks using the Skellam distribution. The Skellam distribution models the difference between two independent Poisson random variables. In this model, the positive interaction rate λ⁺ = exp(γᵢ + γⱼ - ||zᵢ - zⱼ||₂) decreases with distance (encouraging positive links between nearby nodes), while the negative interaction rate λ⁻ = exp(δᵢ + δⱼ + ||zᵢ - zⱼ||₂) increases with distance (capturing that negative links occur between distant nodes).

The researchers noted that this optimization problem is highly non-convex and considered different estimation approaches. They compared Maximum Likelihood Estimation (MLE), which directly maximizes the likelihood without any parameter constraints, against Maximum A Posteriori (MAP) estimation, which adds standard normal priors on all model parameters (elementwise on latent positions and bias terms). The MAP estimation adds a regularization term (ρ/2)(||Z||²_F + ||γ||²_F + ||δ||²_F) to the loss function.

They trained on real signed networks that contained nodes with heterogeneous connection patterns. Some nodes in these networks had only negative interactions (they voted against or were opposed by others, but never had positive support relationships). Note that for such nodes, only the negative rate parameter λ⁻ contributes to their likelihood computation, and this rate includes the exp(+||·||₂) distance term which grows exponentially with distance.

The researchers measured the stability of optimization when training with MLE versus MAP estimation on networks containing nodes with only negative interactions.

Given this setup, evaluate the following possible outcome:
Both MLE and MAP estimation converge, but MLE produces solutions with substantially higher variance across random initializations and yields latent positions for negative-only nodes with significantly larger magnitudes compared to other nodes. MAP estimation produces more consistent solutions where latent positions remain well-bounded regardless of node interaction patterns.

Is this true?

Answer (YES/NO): NO